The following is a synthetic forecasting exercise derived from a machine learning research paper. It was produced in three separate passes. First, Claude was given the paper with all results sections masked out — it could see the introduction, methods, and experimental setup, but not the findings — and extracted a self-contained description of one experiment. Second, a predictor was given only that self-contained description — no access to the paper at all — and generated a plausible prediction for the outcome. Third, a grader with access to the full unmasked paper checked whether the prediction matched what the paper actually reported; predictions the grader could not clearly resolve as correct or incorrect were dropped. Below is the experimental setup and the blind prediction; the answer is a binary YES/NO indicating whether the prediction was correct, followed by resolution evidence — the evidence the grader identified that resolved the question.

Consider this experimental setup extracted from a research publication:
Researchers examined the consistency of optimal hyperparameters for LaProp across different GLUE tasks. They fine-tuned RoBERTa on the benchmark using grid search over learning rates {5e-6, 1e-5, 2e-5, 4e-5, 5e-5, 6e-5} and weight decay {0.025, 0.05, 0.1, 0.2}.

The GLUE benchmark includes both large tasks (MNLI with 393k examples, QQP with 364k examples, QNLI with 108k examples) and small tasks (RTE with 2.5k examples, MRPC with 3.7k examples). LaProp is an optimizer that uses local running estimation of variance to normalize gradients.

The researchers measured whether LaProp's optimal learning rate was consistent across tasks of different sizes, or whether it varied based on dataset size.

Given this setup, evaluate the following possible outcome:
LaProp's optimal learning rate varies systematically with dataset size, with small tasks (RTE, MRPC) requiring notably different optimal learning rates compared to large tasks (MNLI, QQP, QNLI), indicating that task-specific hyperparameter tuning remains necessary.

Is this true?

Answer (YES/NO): YES